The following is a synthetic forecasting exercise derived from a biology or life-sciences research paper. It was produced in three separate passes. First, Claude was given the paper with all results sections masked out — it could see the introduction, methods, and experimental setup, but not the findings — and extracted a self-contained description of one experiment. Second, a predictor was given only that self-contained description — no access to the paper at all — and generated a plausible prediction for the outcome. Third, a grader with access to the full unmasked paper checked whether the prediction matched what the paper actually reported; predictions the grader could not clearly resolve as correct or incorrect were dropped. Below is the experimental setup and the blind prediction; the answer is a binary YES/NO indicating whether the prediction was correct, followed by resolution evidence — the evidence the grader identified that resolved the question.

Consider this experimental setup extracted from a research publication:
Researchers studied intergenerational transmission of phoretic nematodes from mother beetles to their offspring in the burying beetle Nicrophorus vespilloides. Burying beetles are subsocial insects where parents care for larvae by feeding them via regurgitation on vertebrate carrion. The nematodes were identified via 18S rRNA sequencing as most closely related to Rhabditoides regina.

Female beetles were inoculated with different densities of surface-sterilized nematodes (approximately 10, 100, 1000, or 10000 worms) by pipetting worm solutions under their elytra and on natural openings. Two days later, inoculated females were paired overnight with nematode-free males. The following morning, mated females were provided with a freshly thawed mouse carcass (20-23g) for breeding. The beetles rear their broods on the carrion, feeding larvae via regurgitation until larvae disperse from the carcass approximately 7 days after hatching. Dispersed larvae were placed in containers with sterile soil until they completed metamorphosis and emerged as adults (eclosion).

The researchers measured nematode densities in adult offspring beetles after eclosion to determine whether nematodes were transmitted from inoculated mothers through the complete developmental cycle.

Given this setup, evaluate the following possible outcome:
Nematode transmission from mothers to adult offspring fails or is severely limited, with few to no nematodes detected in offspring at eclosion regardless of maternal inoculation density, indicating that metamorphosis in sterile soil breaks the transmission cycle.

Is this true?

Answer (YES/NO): NO